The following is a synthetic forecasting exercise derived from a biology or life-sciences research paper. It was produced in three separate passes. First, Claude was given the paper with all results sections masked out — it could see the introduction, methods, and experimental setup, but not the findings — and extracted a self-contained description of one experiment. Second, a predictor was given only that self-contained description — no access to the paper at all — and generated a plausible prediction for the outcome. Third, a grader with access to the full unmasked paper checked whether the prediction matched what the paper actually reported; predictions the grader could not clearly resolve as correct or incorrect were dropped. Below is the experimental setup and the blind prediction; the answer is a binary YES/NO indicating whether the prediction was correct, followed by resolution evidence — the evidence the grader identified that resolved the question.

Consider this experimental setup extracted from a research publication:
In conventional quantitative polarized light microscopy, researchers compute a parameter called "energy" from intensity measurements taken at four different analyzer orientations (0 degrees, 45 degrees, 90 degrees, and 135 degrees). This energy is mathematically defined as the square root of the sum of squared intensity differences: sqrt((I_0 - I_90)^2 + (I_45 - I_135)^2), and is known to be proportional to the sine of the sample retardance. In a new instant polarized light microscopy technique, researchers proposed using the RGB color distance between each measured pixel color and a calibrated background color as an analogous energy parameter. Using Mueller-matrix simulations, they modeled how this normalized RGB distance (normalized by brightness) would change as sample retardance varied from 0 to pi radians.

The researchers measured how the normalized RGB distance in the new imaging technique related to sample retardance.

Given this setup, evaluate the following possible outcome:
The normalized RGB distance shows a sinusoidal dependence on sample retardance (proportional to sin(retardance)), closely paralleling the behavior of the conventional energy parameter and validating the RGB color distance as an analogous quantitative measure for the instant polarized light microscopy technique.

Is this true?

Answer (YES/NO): YES